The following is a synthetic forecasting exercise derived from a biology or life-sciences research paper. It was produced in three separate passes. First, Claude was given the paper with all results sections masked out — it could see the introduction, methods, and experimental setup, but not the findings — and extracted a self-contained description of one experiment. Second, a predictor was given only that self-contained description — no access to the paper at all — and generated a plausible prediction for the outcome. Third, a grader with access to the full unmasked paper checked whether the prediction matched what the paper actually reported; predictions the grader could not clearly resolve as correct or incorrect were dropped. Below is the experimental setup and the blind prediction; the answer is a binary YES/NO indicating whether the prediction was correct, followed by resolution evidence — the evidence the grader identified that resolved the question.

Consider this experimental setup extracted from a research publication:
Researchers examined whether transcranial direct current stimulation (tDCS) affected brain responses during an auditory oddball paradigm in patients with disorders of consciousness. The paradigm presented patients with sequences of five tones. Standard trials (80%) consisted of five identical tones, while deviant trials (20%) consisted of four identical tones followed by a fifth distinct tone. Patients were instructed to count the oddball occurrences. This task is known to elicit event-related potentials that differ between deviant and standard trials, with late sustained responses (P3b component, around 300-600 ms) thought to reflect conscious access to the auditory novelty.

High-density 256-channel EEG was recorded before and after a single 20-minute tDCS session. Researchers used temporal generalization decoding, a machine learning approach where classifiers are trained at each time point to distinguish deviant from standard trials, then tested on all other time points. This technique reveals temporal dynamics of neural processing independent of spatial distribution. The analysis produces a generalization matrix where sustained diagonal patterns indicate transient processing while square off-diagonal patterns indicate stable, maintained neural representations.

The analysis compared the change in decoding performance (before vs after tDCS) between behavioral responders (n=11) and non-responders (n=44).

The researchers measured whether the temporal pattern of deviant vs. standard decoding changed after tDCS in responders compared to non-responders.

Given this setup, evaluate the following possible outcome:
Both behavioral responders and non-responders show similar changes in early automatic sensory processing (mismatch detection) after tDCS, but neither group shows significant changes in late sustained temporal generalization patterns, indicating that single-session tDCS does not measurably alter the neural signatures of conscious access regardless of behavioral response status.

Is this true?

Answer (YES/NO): NO